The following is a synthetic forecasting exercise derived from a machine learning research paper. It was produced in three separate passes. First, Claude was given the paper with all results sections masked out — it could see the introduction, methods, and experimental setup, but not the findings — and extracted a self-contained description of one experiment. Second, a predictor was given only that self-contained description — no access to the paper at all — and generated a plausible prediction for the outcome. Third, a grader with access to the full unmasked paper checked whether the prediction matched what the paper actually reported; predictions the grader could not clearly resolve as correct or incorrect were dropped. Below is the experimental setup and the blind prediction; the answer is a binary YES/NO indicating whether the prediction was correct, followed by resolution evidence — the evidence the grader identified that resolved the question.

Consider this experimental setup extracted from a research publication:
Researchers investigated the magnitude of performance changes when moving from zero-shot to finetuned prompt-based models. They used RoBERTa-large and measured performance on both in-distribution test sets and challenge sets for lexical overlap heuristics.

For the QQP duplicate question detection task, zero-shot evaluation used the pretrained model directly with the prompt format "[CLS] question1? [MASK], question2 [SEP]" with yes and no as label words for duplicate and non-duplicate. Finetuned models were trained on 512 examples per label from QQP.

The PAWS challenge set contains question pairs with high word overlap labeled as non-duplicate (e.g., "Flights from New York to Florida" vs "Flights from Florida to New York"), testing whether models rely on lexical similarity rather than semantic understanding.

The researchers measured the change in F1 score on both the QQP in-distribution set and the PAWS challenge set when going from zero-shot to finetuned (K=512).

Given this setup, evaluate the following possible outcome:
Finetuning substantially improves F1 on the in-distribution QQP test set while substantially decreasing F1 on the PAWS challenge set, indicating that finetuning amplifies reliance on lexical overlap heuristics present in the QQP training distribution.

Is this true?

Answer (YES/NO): YES